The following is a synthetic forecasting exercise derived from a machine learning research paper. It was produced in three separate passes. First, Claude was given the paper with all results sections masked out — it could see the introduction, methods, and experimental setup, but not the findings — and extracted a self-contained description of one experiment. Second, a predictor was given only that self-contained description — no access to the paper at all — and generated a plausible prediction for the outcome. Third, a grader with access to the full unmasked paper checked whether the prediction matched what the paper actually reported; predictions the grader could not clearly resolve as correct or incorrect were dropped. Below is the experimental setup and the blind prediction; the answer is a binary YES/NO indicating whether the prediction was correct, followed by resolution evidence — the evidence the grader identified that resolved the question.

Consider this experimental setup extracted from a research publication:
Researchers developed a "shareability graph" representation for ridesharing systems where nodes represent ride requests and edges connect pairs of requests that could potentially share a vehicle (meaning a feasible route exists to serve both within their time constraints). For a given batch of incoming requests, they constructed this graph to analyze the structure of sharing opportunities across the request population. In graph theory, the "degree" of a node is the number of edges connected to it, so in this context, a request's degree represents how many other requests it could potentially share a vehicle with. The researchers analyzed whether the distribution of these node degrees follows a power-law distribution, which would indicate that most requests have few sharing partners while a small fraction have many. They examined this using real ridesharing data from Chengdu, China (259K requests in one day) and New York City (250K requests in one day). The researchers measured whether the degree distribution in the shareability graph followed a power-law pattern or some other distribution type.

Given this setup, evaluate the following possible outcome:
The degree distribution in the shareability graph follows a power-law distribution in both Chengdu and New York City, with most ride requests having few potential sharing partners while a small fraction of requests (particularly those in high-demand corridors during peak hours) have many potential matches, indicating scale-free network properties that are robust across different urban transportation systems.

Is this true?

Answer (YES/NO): NO